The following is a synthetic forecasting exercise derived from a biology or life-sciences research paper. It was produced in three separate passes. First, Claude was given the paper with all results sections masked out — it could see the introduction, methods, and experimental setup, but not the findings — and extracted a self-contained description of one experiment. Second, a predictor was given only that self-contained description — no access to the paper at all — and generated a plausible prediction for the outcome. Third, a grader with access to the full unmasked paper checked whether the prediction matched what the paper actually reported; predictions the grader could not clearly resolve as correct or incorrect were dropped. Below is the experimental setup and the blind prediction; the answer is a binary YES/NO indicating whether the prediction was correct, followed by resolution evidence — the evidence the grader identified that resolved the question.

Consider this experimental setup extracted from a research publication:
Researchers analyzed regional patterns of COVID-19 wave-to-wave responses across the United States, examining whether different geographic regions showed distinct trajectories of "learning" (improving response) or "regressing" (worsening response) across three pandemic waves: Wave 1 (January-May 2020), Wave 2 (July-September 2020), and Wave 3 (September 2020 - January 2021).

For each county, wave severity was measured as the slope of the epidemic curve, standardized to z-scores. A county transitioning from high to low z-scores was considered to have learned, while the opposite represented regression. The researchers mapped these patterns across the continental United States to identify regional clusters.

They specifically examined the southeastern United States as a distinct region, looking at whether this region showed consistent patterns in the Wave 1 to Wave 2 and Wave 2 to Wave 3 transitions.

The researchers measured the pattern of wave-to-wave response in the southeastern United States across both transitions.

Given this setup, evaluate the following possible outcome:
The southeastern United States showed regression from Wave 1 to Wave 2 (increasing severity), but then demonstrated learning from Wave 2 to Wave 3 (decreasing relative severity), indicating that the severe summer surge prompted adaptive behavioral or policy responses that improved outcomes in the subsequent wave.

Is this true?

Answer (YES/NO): YES